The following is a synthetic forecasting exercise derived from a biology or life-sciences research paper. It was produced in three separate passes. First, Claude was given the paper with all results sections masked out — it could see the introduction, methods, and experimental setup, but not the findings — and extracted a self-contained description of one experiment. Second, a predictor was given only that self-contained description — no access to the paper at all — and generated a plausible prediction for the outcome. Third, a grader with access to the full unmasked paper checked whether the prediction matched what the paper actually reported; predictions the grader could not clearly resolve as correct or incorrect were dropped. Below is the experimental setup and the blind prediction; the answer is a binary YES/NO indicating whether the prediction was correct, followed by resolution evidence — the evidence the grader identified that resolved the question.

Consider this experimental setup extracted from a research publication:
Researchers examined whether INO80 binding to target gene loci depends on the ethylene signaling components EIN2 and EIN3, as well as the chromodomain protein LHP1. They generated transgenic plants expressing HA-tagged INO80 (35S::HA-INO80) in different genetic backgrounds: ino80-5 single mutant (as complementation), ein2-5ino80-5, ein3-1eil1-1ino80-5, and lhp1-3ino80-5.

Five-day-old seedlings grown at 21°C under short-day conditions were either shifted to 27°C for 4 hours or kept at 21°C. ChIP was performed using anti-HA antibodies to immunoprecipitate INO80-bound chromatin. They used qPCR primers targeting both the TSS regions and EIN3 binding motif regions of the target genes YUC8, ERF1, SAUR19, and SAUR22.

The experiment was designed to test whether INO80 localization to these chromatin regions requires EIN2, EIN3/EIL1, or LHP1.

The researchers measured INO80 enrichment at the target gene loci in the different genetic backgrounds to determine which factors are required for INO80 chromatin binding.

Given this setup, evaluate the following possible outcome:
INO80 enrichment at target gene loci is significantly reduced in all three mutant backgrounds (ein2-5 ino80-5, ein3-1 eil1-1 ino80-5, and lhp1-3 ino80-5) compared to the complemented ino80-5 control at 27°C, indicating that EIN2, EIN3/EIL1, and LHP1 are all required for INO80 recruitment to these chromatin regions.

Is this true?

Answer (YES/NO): YES